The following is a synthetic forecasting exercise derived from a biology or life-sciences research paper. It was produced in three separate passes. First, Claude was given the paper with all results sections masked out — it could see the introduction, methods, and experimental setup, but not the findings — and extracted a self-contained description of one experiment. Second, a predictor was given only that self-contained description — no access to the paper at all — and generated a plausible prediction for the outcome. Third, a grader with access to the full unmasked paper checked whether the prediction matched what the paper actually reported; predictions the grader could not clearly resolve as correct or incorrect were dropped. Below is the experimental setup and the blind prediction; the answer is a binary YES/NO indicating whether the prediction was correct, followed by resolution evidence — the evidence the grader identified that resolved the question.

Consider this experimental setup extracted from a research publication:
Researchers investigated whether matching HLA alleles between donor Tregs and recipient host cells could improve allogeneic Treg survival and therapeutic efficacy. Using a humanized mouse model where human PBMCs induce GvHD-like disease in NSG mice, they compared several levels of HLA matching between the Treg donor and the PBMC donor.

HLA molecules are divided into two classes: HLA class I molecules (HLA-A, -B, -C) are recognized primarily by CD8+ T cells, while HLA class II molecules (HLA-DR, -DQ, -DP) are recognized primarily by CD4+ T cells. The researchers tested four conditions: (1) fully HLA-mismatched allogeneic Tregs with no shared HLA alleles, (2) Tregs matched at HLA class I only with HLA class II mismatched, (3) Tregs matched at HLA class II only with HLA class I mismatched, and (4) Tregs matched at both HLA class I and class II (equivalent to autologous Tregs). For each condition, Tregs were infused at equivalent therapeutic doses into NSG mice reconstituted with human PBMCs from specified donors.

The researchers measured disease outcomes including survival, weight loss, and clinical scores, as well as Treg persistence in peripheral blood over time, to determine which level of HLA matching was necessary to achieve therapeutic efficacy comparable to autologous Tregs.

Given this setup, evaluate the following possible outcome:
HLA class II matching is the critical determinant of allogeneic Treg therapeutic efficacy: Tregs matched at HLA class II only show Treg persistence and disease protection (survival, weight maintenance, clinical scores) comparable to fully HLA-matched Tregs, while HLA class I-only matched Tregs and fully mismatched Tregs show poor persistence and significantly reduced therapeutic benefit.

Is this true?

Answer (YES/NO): NO